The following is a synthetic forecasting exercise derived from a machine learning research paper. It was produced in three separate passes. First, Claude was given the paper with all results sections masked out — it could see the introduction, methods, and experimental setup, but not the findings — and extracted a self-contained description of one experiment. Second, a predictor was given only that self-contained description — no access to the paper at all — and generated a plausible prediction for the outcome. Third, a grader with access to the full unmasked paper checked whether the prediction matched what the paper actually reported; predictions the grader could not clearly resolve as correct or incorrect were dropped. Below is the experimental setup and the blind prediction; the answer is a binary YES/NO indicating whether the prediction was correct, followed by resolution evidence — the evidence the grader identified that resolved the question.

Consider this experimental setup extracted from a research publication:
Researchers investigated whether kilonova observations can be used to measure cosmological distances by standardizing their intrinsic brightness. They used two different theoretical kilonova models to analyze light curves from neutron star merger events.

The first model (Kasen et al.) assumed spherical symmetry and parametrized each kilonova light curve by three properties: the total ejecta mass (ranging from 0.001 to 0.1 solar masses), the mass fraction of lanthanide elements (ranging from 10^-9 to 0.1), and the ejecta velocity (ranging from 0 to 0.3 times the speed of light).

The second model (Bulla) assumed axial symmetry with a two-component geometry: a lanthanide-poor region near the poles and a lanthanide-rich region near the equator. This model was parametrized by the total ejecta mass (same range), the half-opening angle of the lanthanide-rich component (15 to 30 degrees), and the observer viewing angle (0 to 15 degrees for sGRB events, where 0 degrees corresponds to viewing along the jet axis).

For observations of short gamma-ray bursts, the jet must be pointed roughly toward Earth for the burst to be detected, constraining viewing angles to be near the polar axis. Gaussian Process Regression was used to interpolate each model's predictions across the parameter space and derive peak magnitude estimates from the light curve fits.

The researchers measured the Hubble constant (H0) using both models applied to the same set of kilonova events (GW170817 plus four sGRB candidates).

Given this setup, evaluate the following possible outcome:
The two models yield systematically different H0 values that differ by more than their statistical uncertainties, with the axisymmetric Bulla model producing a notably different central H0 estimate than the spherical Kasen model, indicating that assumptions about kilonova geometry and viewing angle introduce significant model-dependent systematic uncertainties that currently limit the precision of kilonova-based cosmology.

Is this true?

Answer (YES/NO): NO